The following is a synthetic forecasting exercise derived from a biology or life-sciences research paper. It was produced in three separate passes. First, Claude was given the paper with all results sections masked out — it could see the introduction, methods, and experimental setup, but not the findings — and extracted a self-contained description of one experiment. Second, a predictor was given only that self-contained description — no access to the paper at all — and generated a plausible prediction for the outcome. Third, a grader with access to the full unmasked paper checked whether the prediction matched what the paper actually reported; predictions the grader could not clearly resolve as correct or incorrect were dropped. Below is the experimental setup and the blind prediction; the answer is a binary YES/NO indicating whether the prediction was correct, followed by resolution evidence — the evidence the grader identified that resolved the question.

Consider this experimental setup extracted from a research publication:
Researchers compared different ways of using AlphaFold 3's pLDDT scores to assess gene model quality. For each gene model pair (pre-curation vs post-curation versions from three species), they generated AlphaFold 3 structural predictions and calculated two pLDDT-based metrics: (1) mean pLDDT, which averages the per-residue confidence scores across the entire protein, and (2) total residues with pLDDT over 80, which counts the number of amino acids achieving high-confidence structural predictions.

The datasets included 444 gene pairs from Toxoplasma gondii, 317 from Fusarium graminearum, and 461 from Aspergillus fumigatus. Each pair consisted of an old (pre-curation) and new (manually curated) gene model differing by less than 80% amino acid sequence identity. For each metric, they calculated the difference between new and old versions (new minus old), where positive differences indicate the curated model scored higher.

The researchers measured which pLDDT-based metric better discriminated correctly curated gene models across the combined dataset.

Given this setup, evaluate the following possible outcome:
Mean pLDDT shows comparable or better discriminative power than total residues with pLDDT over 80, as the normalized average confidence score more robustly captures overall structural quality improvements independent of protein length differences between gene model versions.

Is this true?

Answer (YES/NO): NO